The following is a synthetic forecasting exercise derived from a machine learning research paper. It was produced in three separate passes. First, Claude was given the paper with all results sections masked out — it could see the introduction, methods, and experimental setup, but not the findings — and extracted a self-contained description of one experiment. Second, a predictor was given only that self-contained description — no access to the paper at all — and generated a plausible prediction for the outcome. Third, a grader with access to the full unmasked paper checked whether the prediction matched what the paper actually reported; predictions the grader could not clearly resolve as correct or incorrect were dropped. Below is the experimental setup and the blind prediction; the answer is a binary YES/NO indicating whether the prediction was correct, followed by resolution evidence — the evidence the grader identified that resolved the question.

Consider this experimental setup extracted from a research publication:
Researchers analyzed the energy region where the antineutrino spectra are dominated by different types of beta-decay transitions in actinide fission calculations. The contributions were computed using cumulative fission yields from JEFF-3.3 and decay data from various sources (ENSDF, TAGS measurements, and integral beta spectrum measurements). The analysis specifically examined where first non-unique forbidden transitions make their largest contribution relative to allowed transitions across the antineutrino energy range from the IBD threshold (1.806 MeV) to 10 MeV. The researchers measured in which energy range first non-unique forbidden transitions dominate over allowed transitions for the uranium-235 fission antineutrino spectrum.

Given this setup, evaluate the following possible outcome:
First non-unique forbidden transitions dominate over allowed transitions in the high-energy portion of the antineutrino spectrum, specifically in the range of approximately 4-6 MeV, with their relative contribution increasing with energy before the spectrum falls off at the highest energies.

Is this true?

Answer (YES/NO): NO